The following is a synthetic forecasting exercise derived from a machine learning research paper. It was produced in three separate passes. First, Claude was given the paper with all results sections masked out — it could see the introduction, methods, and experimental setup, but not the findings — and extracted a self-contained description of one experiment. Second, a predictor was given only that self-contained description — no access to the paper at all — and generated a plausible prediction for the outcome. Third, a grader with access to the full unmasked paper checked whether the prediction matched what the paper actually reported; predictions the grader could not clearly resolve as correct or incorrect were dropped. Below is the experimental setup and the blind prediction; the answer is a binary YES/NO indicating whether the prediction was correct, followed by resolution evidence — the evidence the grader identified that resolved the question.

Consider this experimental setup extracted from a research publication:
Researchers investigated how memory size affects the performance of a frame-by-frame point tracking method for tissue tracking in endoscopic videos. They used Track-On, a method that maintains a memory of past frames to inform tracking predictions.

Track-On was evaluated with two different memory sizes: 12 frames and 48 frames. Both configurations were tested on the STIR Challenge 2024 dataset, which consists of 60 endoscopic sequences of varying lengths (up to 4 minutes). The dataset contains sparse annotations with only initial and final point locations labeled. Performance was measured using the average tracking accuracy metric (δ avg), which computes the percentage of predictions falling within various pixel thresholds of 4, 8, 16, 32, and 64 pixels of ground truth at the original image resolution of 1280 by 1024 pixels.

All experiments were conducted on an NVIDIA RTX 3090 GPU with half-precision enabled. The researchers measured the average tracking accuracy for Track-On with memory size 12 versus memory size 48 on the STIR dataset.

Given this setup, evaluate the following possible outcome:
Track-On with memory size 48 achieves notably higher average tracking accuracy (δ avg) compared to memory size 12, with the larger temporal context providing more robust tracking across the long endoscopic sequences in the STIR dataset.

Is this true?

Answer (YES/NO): NO